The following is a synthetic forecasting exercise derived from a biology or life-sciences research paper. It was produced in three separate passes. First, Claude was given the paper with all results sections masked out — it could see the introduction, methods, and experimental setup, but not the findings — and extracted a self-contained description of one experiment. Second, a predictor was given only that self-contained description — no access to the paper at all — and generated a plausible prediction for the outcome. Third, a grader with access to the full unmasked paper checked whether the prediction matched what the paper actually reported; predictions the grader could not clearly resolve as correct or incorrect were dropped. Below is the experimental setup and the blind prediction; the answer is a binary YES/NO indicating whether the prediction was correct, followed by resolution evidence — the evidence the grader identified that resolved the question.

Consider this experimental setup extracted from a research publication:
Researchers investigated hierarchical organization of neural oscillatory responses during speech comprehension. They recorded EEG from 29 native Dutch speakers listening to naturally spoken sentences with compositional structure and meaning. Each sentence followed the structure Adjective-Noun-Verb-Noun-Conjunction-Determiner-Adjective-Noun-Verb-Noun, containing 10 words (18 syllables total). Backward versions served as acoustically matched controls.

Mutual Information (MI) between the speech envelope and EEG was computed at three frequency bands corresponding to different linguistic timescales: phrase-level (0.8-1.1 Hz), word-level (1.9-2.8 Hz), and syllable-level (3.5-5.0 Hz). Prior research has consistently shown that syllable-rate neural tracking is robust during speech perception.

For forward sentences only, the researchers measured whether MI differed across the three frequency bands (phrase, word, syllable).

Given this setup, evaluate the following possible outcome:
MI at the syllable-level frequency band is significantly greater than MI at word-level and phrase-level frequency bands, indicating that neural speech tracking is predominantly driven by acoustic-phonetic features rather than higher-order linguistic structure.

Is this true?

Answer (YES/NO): NO